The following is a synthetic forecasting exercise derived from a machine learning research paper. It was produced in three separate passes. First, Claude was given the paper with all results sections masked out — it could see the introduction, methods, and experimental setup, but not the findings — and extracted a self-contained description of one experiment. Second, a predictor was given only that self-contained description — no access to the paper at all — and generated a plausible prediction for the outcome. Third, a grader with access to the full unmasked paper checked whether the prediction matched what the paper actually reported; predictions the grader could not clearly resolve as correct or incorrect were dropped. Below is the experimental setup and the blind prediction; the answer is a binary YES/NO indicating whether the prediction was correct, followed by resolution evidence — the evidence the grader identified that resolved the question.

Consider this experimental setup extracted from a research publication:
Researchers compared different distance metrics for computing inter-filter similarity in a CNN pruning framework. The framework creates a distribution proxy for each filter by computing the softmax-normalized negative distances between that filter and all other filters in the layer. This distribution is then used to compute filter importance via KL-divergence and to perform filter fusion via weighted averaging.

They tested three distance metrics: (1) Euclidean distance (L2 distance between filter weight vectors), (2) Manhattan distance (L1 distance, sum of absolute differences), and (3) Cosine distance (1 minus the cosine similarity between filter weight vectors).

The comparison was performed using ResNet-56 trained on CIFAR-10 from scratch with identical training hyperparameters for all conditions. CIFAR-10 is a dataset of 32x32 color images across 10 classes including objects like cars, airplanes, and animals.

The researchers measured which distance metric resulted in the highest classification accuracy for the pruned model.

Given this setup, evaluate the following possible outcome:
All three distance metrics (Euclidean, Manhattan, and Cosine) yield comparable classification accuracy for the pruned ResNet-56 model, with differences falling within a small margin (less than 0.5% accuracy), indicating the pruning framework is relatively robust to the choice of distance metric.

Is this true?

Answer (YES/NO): NO